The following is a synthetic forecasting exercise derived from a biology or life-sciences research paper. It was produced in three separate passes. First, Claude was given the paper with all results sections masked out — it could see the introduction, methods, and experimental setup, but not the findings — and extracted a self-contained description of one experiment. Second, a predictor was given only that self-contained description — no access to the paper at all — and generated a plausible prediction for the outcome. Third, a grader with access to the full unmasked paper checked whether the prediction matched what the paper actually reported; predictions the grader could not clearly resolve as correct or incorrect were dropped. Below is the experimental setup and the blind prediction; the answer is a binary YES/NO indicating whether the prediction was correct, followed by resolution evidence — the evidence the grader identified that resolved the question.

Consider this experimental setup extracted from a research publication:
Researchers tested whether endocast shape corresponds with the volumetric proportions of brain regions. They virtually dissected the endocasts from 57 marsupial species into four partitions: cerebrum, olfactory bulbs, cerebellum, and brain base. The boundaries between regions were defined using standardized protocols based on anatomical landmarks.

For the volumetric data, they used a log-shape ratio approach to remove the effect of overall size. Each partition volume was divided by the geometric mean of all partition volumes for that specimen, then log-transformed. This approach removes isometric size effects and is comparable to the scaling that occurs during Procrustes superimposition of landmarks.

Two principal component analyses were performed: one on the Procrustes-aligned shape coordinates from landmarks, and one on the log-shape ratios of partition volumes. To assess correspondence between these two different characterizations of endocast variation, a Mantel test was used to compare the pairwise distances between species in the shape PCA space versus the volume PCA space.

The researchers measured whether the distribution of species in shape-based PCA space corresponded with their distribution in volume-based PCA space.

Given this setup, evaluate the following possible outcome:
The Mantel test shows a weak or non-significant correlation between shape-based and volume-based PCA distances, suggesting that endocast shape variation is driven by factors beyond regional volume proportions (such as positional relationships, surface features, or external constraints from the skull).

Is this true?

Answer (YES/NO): YES